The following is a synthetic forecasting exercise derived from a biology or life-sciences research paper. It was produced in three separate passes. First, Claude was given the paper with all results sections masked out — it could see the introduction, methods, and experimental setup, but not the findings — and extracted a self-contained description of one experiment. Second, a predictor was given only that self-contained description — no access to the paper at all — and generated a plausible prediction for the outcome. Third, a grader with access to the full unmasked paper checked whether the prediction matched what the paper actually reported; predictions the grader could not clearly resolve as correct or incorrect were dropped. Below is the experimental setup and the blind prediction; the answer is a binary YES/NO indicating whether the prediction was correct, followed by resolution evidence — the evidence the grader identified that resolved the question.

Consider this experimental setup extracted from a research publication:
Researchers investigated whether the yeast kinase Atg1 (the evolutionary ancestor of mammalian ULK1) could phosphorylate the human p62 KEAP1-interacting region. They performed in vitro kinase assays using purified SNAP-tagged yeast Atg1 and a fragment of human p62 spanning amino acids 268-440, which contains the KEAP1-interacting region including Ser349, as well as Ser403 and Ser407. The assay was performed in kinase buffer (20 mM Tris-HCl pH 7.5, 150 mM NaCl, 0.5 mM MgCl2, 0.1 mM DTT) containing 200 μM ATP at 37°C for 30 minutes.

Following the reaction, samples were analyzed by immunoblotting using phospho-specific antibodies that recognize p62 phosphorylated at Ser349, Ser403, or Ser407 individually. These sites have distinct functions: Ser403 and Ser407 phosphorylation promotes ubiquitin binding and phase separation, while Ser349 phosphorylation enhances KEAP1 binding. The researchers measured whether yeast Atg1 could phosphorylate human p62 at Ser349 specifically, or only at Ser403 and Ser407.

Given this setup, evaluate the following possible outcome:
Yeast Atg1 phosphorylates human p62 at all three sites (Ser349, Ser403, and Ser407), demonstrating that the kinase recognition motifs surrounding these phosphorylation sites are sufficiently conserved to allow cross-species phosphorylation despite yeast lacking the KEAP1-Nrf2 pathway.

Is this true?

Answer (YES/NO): NO